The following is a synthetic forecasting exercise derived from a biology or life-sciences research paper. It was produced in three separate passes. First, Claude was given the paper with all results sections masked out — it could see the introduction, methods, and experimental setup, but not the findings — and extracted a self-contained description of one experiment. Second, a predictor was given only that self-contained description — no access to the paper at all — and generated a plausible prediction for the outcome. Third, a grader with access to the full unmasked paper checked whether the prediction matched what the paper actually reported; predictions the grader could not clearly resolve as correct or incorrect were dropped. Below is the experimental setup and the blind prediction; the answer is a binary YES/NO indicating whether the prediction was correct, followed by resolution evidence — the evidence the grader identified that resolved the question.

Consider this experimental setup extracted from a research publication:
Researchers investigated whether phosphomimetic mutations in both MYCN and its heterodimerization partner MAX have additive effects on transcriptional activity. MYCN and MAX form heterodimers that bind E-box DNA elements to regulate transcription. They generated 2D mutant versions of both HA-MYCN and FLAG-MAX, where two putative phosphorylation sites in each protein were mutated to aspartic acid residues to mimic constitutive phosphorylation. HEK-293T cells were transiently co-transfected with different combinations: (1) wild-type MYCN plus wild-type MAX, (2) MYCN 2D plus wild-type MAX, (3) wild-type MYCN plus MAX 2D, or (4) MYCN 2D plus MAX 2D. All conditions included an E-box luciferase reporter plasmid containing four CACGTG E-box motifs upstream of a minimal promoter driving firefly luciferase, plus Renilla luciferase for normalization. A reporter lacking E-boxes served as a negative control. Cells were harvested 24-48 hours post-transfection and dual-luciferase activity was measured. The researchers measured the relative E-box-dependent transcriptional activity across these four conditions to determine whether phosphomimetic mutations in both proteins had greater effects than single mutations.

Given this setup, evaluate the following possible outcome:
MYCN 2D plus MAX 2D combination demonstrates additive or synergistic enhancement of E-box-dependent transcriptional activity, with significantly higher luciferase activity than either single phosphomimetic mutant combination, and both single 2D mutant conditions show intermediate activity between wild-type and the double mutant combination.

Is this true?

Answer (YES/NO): NO